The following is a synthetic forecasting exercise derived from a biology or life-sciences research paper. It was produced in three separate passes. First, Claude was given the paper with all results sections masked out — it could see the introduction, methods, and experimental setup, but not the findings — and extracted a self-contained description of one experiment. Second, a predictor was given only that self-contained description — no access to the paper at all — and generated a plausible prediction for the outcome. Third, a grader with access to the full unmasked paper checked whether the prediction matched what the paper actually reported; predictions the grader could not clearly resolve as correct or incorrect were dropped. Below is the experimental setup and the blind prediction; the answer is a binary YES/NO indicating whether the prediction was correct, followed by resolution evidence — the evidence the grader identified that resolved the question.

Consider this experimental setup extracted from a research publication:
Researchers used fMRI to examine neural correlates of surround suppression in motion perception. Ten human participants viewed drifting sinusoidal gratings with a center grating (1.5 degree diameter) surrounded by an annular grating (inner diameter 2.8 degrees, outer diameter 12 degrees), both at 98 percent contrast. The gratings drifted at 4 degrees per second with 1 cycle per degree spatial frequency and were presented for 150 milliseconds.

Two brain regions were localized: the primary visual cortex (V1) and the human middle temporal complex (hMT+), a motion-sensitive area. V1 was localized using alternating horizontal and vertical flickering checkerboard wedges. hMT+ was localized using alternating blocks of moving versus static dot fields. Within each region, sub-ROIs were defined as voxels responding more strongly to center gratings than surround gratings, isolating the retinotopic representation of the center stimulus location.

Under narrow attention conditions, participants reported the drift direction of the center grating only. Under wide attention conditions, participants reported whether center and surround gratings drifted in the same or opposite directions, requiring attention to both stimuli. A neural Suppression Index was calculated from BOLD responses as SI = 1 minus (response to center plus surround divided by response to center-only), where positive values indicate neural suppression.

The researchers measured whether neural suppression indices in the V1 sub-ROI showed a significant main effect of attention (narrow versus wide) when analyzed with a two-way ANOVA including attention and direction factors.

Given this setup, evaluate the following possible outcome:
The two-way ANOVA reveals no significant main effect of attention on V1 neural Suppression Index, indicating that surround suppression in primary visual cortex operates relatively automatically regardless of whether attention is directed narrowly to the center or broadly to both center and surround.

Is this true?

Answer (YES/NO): YES